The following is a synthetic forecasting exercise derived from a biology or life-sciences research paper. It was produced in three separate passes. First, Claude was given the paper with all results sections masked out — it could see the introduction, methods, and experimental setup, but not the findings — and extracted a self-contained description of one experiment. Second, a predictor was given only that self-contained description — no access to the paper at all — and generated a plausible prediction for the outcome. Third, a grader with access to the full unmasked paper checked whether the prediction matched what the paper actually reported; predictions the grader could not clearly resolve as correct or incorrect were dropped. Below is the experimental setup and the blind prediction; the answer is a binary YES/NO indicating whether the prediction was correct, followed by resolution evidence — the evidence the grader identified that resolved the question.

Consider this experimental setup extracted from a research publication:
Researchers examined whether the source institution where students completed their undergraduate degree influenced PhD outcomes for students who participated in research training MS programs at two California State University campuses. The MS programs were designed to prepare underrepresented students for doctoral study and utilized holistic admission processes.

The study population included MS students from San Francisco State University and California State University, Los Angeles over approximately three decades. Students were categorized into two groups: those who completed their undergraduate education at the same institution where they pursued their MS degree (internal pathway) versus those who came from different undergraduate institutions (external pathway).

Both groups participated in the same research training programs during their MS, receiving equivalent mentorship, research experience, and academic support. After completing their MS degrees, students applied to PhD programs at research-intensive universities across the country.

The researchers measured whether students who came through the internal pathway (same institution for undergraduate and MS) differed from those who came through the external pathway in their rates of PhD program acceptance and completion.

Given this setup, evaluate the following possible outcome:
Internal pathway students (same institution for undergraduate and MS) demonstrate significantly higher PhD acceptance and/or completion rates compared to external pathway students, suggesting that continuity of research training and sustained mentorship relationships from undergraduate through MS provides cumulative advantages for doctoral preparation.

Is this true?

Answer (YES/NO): NO